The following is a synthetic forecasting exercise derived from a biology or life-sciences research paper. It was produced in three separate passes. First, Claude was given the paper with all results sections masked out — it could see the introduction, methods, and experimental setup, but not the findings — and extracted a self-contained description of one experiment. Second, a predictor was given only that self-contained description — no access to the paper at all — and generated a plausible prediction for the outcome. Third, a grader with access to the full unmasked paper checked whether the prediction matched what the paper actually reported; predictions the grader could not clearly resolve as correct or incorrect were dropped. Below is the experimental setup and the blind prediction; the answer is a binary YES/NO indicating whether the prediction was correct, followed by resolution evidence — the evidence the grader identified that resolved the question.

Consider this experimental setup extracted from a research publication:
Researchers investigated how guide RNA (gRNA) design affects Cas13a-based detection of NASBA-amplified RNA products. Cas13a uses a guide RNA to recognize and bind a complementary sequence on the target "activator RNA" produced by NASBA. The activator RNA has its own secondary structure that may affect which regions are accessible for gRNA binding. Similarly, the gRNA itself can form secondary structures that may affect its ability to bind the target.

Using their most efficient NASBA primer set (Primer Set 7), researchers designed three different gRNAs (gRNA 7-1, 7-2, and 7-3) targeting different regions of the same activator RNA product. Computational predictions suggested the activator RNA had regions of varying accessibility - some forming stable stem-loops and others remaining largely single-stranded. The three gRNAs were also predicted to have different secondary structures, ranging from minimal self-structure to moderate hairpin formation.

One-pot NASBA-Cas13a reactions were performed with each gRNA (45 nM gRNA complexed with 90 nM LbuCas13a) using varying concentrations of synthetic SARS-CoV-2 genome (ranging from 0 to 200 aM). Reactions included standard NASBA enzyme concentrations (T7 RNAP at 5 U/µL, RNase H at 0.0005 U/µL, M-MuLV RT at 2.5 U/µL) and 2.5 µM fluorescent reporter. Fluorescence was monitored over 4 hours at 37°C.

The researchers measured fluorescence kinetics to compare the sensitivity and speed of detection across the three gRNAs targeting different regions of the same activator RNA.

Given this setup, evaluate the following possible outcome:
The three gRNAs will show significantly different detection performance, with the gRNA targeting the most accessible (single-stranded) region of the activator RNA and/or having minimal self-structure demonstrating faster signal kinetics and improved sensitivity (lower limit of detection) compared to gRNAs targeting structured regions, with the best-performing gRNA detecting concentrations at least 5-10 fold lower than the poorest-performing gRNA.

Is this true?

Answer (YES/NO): NO